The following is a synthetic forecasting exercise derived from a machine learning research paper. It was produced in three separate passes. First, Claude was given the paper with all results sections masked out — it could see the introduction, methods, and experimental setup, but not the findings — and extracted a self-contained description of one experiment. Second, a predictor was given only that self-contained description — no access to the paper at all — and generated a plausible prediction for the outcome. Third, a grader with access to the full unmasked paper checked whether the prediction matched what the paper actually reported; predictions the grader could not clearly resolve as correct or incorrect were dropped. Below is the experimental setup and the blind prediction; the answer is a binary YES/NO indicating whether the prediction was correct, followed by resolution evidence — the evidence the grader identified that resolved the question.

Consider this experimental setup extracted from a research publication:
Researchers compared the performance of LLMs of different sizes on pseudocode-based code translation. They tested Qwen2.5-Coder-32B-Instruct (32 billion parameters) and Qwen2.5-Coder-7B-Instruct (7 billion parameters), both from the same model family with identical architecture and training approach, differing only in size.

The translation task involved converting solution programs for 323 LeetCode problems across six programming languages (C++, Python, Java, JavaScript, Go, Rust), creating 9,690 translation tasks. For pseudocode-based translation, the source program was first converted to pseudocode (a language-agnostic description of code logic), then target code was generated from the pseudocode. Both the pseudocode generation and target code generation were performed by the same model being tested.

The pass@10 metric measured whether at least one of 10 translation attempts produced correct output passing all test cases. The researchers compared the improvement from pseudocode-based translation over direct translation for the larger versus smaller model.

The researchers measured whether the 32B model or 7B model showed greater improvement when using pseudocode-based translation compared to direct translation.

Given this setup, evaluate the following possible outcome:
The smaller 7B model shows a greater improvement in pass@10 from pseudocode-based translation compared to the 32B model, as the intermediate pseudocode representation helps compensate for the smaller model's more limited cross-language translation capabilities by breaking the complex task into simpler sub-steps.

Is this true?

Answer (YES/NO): YES